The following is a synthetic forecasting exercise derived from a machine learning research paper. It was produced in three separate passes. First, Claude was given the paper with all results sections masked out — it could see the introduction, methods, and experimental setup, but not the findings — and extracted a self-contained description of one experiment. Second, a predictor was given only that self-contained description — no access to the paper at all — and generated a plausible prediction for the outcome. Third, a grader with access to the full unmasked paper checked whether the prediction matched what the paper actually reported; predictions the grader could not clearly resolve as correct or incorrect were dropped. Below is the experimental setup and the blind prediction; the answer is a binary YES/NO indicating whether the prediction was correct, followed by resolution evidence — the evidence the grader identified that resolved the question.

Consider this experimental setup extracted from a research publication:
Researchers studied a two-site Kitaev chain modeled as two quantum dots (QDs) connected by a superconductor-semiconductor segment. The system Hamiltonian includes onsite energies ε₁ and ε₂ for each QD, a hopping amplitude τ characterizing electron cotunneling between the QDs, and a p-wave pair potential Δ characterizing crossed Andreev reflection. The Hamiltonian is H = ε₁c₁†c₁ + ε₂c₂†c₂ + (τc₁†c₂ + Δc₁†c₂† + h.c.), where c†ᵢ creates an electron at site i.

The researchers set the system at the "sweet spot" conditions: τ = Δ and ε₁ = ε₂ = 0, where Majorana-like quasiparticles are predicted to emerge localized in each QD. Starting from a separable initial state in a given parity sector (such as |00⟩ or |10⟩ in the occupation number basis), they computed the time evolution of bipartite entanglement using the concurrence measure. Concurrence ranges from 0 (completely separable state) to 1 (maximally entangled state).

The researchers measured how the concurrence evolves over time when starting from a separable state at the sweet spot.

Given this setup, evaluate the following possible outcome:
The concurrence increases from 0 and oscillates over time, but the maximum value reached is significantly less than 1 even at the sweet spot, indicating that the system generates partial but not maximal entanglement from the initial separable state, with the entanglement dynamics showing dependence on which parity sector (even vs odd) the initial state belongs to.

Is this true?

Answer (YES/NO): NO